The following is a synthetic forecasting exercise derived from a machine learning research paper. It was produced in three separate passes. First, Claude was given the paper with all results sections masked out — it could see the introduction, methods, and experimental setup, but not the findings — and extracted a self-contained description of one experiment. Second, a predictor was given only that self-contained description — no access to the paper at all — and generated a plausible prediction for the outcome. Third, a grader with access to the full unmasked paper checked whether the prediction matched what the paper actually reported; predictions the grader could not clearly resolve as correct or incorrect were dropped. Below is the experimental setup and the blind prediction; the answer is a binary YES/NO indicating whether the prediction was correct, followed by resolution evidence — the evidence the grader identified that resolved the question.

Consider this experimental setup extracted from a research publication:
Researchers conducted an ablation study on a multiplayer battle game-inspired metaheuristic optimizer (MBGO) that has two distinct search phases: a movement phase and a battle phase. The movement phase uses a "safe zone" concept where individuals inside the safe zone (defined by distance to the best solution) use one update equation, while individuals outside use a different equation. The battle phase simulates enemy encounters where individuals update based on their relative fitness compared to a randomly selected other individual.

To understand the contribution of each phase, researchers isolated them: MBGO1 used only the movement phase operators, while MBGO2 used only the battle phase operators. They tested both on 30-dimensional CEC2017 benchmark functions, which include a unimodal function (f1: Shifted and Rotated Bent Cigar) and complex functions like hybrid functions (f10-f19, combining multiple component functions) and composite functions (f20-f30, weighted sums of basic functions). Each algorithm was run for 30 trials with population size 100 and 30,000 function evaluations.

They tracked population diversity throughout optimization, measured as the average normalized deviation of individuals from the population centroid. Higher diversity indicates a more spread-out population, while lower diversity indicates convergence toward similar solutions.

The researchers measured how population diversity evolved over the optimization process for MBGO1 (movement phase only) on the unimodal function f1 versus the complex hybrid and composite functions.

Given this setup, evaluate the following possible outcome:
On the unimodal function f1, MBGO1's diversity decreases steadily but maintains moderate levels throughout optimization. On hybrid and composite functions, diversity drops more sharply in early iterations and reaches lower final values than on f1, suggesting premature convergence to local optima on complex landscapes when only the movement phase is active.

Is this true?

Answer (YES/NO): NO